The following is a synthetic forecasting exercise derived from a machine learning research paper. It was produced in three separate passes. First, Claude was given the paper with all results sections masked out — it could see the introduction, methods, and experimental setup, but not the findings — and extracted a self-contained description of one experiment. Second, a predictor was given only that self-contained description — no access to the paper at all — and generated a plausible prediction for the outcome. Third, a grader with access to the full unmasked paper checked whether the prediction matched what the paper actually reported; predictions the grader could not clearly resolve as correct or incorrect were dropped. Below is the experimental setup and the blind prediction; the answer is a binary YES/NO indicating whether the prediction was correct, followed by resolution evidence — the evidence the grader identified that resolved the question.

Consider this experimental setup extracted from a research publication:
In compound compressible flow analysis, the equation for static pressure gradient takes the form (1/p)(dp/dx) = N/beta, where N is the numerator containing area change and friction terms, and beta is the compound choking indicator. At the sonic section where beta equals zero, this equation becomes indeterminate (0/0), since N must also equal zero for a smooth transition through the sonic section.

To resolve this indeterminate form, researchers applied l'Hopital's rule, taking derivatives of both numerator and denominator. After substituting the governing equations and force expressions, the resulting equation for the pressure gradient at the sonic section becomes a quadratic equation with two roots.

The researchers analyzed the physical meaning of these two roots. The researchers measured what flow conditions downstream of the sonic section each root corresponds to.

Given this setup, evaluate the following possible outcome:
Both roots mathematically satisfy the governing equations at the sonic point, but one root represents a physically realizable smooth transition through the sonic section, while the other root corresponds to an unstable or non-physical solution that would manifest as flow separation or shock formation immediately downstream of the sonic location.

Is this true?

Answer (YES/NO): NO